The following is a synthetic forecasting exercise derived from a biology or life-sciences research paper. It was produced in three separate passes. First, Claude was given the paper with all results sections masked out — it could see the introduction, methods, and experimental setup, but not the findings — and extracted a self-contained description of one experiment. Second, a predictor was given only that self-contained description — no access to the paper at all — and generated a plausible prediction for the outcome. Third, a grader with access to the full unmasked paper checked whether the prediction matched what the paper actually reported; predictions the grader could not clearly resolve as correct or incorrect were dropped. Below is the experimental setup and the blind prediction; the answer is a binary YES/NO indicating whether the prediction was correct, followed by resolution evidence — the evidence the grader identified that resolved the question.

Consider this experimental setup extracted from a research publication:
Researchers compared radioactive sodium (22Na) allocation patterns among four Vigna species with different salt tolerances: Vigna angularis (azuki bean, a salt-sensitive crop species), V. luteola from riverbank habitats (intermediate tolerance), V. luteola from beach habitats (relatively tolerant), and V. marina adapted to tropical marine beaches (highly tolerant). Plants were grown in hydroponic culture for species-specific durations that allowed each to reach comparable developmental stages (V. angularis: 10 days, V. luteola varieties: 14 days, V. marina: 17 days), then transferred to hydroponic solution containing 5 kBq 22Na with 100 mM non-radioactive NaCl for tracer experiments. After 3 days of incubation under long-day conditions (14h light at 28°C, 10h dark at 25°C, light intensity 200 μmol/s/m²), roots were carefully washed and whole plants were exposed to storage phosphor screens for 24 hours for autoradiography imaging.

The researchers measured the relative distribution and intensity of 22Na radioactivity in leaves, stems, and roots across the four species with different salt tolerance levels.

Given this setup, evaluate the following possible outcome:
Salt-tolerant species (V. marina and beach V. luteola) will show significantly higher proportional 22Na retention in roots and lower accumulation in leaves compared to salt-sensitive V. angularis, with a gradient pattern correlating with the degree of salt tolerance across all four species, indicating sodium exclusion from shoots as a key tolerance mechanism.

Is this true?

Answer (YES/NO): NO